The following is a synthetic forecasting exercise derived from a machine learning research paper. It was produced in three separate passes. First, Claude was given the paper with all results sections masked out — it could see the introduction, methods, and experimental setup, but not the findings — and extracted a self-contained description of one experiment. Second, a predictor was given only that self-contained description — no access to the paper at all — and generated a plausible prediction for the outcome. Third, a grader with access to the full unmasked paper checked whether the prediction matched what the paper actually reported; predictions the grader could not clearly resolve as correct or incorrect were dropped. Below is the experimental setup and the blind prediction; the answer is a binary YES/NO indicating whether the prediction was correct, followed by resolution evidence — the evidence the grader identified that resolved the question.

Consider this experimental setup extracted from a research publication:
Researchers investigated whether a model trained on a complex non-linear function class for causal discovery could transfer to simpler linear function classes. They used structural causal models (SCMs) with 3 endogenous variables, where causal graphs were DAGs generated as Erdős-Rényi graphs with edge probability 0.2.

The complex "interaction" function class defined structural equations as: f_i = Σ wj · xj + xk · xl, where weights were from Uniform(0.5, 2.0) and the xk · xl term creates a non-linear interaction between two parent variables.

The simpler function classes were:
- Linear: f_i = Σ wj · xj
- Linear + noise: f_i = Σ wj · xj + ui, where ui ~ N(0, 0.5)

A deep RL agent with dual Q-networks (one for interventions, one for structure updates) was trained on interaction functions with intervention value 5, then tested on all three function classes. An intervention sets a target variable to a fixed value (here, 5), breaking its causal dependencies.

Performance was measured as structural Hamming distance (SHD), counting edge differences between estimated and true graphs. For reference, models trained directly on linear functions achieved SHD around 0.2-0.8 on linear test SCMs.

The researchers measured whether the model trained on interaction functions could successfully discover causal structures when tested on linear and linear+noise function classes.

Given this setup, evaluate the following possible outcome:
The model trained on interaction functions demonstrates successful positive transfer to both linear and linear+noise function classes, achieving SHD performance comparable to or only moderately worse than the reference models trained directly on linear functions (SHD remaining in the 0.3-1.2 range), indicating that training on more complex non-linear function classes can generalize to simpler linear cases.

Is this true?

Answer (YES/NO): NO